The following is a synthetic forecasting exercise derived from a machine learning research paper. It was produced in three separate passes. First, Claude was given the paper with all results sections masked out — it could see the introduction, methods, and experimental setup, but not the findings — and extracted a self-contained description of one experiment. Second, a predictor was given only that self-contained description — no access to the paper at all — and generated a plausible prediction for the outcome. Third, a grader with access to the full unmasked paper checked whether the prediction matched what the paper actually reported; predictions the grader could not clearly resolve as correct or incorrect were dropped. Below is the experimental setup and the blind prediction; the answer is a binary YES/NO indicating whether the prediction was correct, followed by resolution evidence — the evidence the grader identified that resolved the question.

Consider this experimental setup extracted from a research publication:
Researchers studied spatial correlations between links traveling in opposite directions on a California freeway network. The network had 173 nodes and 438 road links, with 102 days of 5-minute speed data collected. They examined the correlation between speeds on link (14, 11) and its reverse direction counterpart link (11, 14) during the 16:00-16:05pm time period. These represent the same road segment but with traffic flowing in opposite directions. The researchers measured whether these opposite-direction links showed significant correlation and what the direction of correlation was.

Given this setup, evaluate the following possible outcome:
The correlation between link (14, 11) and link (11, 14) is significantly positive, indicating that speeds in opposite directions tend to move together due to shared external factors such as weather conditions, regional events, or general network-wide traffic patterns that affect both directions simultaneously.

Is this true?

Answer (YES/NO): NO